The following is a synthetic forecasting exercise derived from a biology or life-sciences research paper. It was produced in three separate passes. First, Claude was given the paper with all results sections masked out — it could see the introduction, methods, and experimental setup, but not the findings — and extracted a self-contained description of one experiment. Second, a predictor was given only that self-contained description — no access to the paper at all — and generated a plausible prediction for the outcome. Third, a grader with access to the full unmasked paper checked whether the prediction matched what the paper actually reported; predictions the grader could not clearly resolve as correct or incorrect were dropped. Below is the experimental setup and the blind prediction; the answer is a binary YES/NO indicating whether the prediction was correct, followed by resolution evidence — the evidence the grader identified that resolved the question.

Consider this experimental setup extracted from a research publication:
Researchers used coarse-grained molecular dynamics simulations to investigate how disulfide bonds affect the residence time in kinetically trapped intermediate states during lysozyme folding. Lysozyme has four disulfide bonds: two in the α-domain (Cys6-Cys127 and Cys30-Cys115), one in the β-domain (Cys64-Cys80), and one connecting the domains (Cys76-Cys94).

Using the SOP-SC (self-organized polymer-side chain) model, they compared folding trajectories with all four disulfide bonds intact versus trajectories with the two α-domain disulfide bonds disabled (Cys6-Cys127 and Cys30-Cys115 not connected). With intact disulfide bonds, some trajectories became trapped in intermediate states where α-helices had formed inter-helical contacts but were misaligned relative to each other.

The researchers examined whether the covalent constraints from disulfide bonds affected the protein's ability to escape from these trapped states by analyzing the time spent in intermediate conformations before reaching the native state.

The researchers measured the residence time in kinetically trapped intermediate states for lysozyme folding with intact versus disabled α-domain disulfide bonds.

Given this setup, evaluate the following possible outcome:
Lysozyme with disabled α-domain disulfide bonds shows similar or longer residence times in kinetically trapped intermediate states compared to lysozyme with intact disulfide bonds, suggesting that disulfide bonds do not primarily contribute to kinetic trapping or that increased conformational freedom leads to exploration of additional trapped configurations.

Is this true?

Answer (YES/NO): NO